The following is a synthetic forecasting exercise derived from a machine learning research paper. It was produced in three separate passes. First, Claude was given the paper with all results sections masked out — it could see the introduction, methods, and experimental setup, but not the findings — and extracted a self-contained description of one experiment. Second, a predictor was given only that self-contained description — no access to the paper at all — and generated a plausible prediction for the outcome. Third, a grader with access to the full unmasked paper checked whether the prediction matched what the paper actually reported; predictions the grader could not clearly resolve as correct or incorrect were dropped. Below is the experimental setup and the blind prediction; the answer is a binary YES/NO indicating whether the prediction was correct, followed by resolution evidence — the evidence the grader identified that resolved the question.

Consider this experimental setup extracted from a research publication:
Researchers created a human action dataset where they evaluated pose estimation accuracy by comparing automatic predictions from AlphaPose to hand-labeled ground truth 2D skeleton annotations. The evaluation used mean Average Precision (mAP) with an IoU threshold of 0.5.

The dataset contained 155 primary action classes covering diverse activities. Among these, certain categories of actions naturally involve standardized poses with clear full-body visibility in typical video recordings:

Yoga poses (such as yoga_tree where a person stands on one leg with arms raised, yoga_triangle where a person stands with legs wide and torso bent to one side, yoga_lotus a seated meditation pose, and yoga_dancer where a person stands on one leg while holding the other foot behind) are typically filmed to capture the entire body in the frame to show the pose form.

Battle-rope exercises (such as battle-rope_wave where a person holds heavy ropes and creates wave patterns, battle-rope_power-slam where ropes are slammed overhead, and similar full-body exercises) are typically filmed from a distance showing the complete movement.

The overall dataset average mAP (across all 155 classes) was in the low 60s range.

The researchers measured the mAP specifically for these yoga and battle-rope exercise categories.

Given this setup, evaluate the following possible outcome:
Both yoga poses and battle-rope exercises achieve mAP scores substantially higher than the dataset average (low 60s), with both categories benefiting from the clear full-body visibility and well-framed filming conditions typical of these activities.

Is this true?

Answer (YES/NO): YES